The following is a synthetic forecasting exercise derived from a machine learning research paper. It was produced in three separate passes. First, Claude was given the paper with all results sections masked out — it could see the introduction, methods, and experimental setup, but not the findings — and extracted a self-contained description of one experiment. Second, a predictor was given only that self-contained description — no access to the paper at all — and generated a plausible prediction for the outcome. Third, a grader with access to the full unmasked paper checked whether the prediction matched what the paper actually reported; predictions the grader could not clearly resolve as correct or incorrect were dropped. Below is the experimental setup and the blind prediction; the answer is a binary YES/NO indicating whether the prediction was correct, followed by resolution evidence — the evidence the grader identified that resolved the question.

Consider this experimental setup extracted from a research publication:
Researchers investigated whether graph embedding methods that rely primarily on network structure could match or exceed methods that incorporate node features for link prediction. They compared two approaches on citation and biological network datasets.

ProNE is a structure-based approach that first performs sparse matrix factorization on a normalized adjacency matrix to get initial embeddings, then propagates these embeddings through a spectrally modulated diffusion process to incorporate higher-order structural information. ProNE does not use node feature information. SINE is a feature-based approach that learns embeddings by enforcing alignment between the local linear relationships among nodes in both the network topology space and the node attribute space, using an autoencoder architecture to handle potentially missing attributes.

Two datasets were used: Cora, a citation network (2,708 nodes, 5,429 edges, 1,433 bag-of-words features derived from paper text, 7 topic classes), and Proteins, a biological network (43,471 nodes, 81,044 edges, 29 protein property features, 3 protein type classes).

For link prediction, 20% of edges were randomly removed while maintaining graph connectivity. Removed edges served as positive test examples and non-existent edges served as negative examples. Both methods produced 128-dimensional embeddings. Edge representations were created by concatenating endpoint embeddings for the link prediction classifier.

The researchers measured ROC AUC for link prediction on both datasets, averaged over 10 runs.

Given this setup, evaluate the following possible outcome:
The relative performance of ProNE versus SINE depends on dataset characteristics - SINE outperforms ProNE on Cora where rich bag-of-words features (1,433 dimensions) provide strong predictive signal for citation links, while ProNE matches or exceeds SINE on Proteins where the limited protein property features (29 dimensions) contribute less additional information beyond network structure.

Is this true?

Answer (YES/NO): NO